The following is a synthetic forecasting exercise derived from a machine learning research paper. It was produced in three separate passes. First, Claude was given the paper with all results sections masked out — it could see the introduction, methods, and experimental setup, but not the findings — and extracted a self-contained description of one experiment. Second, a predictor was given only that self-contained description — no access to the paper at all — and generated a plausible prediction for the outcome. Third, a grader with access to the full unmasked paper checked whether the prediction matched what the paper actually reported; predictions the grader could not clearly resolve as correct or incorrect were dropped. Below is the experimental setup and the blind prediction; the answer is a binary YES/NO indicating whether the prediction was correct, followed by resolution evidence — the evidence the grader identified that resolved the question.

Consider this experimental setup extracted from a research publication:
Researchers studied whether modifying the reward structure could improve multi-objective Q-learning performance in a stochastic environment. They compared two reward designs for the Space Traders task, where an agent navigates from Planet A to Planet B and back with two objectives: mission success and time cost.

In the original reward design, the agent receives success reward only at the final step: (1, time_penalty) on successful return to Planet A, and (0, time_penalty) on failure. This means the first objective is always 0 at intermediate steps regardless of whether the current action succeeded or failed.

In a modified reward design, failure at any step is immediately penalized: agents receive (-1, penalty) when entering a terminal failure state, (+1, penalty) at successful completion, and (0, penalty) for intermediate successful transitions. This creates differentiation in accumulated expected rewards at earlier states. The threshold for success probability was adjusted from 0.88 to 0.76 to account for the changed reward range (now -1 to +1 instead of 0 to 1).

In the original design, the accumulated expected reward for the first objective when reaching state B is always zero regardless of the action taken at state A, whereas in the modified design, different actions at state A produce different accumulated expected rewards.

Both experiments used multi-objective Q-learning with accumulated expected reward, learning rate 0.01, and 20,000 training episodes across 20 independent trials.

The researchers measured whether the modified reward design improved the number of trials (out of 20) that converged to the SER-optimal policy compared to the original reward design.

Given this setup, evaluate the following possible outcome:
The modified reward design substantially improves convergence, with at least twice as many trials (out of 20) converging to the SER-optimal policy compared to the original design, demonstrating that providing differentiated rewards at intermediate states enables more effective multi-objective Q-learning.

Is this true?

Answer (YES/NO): YES